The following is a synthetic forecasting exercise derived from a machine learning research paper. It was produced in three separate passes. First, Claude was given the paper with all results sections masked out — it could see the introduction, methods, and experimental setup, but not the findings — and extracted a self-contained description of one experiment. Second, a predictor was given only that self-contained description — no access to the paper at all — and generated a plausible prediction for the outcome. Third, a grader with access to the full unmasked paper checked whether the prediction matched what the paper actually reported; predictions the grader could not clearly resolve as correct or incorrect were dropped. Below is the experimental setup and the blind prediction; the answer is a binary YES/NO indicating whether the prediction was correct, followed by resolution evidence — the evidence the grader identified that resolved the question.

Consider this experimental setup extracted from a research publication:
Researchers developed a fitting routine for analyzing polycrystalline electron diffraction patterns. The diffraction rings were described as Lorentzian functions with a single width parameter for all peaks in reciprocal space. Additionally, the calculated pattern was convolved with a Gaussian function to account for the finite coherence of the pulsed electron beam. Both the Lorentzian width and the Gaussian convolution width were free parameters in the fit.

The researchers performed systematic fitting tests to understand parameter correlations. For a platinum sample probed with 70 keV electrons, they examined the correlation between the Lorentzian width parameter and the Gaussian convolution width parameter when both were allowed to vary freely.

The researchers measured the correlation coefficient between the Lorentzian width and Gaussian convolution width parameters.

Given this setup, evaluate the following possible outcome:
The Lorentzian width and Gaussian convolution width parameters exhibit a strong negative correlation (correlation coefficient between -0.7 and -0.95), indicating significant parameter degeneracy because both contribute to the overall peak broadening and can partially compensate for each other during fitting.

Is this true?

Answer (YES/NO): NO